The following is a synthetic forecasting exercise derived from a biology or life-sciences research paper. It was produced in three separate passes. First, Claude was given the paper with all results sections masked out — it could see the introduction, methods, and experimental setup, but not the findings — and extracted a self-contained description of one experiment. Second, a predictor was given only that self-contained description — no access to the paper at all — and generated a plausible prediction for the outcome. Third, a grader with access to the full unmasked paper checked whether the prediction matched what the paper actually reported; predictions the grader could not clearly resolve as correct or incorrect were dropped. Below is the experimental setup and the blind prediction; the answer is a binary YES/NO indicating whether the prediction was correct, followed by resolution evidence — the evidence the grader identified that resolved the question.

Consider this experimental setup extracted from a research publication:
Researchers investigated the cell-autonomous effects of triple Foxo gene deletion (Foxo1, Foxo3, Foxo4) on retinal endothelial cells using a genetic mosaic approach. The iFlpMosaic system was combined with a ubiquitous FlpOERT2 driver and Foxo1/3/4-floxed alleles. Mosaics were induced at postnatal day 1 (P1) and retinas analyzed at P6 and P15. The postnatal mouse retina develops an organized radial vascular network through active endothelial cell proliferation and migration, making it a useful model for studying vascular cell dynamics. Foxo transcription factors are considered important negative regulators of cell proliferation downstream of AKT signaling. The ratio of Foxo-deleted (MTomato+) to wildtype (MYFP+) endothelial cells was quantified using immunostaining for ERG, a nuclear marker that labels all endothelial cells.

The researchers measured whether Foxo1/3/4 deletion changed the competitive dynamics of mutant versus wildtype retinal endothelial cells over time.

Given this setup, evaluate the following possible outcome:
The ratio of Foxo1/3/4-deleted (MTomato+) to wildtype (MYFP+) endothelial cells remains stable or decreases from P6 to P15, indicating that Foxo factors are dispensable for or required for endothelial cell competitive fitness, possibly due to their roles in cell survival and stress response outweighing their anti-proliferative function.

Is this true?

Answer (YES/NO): NO